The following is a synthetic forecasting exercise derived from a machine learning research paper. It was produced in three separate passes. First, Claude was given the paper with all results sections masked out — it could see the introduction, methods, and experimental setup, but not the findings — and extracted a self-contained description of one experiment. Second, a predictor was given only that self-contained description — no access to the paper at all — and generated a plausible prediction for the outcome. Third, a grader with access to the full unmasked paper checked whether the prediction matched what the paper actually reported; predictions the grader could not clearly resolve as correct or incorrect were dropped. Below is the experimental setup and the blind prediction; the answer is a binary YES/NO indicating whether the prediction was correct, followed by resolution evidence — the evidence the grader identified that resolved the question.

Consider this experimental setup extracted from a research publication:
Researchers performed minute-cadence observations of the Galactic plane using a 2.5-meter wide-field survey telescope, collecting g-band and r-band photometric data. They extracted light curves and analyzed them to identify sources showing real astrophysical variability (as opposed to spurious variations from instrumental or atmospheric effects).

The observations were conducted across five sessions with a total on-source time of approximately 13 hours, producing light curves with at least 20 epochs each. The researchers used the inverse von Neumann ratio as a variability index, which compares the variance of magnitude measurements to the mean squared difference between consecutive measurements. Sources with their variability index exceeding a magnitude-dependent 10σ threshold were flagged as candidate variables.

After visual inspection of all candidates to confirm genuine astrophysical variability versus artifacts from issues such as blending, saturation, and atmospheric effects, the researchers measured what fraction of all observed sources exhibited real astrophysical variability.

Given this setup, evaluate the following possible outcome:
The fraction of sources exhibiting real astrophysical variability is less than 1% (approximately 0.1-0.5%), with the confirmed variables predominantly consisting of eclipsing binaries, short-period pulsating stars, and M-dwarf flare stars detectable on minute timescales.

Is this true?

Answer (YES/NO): YES